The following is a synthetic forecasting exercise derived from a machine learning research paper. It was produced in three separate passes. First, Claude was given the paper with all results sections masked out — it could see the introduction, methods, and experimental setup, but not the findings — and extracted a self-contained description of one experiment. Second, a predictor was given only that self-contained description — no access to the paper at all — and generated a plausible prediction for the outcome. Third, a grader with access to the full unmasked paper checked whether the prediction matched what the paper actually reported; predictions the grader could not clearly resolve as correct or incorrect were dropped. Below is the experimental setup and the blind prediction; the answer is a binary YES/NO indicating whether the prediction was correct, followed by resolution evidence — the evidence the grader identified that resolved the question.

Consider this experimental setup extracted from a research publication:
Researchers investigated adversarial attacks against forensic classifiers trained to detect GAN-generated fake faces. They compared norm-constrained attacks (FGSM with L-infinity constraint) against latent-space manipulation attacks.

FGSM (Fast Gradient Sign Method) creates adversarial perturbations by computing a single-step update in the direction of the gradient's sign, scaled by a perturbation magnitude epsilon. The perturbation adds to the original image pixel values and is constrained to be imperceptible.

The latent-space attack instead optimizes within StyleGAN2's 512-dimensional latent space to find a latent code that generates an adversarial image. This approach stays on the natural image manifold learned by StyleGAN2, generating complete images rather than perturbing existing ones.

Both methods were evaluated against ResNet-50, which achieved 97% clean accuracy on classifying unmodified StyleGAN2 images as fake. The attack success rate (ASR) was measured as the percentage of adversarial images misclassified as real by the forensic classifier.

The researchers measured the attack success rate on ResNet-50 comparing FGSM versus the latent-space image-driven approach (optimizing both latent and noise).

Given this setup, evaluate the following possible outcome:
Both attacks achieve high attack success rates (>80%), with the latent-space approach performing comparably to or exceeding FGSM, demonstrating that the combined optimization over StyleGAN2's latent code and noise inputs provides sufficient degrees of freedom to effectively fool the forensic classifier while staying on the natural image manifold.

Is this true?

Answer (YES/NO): YES